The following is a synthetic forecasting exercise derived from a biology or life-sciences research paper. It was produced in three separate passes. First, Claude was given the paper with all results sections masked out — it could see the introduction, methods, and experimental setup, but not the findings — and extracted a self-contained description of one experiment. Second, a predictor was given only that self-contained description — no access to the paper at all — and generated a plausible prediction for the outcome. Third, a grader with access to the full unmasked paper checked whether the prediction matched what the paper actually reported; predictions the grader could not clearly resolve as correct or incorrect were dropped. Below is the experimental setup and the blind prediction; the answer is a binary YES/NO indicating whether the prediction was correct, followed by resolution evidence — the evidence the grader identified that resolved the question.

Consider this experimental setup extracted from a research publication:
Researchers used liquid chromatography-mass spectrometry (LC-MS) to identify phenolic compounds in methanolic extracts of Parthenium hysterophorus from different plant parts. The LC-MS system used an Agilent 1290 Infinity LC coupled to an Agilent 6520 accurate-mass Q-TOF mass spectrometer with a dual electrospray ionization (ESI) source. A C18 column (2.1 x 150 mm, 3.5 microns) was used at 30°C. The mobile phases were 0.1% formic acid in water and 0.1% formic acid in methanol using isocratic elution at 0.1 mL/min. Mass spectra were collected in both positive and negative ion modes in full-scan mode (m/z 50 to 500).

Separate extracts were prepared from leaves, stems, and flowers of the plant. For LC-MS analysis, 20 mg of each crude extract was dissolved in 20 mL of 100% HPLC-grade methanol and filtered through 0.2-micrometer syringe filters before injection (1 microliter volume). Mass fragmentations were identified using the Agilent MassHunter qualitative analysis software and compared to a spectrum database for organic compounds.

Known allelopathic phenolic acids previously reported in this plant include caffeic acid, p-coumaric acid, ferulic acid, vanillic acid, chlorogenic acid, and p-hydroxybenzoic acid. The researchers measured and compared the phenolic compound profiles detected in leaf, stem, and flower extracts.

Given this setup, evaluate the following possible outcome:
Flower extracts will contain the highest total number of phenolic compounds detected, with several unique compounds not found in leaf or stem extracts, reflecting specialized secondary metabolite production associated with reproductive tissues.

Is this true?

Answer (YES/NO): NO